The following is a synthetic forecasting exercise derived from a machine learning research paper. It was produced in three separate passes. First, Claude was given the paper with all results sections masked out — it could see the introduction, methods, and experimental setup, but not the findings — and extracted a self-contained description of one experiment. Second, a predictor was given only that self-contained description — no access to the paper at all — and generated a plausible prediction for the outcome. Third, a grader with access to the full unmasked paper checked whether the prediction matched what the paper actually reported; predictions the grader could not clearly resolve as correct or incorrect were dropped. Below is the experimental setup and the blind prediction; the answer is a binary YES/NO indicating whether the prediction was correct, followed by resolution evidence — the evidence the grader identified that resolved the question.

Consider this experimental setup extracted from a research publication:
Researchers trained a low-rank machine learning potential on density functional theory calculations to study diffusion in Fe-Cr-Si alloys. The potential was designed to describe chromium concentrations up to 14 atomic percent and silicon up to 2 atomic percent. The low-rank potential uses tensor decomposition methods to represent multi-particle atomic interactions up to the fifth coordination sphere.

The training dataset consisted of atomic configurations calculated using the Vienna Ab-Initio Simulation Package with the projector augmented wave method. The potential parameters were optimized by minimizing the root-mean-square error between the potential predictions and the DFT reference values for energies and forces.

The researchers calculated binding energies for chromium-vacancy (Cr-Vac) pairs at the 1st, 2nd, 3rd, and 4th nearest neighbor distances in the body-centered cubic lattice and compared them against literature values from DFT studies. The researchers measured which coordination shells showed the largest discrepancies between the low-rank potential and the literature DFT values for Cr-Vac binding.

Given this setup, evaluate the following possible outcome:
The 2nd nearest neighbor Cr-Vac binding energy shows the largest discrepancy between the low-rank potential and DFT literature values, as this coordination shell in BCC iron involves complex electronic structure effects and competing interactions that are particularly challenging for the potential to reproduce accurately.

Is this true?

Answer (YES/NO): NO